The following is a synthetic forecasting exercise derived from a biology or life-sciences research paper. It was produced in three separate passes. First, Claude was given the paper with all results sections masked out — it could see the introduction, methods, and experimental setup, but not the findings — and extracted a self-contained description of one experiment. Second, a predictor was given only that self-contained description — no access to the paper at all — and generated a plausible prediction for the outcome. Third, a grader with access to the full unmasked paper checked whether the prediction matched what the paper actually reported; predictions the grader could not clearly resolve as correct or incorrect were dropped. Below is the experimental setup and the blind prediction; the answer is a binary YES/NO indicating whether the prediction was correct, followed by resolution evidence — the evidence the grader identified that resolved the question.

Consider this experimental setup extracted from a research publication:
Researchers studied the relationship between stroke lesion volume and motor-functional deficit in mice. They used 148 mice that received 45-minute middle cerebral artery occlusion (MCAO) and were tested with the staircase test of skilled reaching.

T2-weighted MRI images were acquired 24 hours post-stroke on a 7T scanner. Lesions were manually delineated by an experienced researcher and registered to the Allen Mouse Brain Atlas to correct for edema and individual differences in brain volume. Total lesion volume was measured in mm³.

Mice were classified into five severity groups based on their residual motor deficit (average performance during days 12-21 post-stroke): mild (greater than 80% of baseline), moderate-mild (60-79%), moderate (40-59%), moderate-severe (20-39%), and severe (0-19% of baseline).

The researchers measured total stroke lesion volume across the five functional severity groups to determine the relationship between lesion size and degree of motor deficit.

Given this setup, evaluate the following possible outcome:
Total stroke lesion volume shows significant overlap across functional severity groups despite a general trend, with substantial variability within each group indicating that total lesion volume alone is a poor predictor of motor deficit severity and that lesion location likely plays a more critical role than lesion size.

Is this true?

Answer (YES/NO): YES